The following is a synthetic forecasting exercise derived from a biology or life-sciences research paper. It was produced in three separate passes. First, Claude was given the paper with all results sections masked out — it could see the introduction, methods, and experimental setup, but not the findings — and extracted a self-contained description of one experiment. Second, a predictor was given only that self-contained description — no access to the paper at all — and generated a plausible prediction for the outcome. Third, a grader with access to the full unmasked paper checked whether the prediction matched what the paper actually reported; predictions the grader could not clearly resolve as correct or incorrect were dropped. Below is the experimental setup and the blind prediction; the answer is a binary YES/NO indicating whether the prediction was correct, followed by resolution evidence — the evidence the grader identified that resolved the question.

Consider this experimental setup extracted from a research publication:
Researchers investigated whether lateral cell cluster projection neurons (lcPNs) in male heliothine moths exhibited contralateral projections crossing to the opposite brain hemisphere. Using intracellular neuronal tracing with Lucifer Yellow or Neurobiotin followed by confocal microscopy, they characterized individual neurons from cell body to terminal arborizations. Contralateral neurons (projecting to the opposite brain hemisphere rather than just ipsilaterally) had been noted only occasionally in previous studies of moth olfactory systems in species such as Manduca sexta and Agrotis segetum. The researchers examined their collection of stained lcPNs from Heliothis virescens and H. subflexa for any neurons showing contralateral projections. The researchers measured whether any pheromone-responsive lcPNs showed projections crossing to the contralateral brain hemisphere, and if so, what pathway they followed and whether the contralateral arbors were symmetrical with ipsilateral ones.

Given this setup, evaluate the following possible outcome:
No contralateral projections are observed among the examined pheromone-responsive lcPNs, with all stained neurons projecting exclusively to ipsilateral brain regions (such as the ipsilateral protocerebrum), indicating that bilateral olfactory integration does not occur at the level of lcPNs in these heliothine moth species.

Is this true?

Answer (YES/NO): NO